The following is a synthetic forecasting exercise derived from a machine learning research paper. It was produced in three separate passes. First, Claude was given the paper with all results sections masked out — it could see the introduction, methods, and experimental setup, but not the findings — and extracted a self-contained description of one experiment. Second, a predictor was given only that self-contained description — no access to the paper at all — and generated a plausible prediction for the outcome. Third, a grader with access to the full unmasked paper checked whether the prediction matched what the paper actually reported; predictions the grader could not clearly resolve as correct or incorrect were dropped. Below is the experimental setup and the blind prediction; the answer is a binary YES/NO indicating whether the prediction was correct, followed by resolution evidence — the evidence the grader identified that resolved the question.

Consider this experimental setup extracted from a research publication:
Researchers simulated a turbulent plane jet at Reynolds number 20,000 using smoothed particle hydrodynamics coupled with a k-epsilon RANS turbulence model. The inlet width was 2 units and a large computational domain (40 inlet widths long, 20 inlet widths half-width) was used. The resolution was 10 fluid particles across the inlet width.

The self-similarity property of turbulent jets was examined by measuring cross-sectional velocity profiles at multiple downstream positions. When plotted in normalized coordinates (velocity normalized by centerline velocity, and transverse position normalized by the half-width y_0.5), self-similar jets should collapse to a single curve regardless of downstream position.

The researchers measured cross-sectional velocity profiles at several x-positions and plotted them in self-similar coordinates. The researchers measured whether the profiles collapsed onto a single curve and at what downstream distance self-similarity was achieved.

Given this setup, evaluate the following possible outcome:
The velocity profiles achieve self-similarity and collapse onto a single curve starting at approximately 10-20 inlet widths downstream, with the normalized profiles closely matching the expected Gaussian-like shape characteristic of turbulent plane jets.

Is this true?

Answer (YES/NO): NO